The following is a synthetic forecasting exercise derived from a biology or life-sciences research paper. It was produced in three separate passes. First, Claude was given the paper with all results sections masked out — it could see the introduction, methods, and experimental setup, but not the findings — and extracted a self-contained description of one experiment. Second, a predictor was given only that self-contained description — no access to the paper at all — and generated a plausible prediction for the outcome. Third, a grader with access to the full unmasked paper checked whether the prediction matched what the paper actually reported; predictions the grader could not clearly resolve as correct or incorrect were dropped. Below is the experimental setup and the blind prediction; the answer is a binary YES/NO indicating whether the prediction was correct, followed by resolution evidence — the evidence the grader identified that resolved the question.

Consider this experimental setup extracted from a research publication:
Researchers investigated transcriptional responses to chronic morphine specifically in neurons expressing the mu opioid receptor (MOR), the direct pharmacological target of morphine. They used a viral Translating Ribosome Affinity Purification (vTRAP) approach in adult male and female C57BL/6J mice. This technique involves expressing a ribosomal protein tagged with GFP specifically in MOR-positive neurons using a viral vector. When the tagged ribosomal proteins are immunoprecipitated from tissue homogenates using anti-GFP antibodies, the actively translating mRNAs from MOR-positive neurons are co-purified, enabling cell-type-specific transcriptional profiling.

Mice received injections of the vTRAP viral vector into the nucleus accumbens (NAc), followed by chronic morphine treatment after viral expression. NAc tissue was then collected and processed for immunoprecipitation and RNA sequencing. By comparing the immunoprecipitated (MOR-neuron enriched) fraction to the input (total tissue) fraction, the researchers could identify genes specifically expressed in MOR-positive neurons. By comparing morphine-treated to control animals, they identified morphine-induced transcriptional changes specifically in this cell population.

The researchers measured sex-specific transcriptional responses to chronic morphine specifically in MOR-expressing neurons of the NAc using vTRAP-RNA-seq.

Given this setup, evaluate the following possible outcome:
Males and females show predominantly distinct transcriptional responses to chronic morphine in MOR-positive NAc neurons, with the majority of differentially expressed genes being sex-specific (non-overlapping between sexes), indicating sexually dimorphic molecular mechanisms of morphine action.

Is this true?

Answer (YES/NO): YES